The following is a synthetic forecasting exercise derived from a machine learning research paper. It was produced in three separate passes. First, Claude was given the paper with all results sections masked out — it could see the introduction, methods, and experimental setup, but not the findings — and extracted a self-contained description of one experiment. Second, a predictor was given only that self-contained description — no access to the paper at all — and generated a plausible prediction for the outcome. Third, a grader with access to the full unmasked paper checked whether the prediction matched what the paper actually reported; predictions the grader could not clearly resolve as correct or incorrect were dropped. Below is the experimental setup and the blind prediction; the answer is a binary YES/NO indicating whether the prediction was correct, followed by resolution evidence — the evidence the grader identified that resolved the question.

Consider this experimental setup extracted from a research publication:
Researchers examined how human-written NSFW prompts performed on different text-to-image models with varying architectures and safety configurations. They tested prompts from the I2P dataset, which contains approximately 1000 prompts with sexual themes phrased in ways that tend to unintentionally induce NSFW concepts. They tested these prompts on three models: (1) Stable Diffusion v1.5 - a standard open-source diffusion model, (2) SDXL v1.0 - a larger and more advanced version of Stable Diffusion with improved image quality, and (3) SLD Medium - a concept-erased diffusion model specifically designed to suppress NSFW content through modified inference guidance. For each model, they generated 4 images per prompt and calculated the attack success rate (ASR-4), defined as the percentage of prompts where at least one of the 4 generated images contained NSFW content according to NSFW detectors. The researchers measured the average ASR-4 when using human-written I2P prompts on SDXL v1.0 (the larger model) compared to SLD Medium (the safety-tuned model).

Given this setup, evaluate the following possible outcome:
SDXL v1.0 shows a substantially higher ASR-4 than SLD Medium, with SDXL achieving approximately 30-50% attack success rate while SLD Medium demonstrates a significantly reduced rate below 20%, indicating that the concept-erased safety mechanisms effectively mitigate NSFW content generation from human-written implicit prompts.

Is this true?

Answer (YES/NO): NO